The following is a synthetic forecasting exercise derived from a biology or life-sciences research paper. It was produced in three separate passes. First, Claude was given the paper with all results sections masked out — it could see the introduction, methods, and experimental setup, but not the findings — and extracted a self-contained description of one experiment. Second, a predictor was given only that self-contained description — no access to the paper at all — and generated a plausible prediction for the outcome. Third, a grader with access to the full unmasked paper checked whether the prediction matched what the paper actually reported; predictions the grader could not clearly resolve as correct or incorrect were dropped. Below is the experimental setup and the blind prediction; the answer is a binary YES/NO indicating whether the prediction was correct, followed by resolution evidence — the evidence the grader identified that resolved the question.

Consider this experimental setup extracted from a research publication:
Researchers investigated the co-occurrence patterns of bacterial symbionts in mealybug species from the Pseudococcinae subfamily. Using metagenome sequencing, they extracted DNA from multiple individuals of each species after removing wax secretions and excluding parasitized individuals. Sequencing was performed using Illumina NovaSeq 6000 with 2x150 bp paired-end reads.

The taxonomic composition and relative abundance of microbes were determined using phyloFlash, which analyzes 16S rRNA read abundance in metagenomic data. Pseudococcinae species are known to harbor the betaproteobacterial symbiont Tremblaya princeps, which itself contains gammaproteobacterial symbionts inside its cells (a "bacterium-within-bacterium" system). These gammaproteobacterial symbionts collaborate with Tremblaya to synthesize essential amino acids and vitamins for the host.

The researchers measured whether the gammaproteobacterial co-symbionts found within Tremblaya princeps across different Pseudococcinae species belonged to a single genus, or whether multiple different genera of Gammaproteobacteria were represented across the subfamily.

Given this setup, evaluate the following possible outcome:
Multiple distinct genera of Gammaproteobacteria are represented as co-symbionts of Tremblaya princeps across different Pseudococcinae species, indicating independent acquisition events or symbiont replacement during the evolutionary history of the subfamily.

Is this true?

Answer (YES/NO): YES